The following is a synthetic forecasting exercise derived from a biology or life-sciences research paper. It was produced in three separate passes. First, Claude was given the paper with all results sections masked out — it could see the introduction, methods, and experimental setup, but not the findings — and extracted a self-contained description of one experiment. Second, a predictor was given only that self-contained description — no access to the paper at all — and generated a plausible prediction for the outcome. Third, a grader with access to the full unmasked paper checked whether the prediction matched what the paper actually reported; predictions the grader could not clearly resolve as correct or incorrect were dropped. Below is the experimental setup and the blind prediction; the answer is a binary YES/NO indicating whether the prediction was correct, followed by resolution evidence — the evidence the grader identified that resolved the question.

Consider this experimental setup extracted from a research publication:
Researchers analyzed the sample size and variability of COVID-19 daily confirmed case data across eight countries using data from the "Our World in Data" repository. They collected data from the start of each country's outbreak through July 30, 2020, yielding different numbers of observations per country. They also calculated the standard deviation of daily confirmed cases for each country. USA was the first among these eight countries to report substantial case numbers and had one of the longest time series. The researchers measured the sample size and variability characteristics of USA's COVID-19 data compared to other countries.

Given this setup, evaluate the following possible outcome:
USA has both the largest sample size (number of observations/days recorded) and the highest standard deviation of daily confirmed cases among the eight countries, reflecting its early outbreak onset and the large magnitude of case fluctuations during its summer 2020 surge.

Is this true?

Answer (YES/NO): YES